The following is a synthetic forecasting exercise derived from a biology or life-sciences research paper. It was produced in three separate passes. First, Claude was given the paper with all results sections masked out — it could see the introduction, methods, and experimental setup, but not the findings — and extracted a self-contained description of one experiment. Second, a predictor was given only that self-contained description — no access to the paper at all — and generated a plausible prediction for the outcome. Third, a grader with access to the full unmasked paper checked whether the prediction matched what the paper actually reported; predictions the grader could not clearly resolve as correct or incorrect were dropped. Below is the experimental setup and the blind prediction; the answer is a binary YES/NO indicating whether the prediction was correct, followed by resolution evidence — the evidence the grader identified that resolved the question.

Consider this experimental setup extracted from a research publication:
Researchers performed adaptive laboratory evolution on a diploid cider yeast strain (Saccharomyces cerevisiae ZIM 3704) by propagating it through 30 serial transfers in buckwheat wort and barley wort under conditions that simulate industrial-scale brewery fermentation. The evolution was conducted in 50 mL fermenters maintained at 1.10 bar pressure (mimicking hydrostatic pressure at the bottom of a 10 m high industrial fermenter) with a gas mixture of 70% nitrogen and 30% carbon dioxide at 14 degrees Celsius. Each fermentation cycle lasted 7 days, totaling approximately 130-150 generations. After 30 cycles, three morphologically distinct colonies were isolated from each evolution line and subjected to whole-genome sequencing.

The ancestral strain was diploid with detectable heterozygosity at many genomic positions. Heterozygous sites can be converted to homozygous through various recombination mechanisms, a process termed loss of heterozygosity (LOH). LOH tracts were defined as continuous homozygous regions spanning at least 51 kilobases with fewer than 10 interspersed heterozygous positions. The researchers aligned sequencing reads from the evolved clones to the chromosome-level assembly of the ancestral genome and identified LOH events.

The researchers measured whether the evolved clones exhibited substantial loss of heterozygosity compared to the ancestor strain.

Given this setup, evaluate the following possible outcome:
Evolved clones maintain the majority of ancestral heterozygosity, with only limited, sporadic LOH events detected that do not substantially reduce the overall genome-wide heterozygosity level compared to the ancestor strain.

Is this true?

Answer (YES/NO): NO